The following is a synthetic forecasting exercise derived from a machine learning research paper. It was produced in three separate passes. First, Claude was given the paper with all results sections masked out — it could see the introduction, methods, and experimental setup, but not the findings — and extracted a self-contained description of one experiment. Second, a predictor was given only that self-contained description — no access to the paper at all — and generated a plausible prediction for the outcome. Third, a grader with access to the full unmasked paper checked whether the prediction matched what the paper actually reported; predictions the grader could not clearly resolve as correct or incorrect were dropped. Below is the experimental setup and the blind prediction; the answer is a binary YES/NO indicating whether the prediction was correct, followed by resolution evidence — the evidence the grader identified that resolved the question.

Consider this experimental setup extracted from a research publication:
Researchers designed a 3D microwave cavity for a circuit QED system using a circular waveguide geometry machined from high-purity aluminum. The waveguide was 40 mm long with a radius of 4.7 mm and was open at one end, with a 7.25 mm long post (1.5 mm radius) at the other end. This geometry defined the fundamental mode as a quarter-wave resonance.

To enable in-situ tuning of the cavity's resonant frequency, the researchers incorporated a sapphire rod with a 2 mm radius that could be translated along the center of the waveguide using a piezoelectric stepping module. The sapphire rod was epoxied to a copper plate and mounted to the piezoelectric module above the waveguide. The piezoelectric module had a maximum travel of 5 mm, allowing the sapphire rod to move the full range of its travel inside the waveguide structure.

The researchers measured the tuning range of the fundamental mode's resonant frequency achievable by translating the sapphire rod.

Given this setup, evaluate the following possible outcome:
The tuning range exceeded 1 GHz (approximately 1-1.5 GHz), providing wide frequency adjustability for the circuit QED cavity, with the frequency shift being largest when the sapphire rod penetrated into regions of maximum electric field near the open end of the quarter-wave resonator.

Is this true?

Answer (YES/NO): NO